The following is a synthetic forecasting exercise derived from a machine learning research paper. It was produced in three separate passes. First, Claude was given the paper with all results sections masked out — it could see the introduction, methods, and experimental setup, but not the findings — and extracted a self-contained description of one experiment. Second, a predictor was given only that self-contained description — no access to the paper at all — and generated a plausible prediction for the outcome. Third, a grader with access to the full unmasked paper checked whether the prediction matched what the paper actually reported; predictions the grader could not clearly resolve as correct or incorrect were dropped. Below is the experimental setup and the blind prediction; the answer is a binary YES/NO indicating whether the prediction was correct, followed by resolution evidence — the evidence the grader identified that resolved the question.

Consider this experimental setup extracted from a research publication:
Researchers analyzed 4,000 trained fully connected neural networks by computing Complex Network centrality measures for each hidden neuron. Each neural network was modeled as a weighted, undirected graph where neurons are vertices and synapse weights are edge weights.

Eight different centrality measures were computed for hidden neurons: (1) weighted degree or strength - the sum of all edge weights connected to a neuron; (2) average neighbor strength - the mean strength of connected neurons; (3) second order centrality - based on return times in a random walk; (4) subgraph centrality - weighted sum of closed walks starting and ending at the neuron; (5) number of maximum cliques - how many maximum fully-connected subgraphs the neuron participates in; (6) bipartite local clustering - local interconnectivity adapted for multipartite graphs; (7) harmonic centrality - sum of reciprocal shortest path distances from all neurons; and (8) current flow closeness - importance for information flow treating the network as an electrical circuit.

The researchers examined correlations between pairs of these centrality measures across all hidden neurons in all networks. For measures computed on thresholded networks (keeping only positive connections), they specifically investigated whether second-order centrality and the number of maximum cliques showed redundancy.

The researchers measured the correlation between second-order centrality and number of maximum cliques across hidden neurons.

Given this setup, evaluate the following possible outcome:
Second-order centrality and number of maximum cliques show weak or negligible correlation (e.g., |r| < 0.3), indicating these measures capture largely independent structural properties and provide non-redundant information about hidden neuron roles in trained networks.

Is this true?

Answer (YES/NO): NO